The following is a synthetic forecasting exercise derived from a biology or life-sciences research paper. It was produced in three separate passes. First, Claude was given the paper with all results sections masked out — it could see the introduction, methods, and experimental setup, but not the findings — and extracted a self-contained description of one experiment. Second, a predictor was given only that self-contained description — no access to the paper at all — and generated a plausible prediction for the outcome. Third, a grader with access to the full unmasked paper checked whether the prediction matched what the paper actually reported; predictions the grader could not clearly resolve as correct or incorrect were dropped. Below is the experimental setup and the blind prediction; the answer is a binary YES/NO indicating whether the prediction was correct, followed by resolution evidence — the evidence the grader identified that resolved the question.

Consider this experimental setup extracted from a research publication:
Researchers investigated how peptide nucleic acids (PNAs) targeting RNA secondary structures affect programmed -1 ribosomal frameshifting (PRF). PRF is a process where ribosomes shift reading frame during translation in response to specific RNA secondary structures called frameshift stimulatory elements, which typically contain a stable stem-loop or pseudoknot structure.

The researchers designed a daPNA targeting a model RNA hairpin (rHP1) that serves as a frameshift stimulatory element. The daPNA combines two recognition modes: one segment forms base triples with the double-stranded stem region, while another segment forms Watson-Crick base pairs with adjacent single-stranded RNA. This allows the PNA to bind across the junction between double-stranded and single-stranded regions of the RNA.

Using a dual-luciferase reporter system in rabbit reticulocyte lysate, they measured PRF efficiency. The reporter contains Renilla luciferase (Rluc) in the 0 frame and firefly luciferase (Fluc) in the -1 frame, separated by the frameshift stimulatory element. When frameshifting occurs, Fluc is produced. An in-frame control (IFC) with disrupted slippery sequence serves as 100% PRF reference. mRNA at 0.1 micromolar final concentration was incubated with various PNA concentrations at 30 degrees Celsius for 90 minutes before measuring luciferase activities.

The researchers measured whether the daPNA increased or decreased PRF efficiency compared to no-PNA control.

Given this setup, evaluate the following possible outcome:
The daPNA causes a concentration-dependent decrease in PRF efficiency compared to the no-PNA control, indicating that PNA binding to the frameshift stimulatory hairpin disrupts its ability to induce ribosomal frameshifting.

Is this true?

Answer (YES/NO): NO